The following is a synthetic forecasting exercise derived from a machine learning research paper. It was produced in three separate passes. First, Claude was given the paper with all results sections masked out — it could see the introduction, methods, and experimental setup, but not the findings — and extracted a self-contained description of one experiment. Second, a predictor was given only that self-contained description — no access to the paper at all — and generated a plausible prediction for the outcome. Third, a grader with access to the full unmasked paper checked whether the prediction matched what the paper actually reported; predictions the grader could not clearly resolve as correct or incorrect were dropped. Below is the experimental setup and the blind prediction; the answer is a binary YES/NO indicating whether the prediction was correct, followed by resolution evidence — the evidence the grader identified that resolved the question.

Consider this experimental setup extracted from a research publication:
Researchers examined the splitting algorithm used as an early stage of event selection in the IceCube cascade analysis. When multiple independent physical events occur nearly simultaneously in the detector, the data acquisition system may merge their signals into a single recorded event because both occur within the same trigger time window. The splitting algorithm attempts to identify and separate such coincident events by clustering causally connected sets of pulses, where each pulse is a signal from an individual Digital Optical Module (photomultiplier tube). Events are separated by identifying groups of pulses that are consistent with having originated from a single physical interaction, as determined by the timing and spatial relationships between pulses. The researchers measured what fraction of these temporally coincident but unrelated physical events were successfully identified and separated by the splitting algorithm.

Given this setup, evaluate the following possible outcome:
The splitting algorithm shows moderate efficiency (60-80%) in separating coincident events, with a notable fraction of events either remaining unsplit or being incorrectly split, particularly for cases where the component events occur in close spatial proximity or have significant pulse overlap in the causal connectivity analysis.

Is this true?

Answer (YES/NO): YES